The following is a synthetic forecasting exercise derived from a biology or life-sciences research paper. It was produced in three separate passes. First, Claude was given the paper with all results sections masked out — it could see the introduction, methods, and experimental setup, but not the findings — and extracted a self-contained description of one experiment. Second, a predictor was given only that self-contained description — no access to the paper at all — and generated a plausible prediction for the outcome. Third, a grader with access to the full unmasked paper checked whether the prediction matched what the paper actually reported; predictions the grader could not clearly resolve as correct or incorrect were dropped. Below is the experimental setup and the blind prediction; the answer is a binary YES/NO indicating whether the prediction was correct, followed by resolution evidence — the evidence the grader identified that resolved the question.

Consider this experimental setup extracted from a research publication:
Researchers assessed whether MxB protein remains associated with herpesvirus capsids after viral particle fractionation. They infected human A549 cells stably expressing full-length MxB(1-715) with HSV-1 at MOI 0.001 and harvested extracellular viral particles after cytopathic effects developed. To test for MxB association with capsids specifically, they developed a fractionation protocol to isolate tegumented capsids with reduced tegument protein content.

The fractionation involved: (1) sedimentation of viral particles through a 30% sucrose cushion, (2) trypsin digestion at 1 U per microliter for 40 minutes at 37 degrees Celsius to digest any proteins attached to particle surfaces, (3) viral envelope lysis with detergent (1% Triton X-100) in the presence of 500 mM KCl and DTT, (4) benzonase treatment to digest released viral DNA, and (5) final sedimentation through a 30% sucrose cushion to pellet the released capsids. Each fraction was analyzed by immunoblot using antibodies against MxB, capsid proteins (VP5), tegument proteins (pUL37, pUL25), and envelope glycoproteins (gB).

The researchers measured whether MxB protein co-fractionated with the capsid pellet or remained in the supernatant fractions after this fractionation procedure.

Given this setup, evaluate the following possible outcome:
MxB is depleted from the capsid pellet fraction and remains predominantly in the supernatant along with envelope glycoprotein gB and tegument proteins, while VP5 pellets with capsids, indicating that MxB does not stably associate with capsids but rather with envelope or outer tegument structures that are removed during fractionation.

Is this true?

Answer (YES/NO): NO